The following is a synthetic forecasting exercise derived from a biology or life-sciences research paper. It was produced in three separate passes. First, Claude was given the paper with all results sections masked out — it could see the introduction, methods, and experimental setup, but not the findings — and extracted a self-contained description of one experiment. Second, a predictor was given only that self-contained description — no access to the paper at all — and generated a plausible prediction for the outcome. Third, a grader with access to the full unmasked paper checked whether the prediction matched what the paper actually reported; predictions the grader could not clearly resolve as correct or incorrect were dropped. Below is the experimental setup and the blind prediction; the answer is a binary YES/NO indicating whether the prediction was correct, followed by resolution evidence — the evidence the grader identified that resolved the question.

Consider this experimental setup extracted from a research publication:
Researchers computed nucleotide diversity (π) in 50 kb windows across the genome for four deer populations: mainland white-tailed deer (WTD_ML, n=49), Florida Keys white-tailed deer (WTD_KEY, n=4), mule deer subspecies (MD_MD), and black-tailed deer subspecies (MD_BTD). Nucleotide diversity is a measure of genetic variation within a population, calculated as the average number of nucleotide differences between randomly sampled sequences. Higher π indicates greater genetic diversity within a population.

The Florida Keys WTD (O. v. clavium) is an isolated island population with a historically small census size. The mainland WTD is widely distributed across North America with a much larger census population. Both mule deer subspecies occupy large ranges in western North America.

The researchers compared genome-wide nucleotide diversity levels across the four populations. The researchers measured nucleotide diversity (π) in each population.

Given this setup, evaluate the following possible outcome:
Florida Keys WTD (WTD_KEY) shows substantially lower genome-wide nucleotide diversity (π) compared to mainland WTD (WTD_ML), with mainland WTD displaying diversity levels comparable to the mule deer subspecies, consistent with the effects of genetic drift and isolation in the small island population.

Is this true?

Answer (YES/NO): NO